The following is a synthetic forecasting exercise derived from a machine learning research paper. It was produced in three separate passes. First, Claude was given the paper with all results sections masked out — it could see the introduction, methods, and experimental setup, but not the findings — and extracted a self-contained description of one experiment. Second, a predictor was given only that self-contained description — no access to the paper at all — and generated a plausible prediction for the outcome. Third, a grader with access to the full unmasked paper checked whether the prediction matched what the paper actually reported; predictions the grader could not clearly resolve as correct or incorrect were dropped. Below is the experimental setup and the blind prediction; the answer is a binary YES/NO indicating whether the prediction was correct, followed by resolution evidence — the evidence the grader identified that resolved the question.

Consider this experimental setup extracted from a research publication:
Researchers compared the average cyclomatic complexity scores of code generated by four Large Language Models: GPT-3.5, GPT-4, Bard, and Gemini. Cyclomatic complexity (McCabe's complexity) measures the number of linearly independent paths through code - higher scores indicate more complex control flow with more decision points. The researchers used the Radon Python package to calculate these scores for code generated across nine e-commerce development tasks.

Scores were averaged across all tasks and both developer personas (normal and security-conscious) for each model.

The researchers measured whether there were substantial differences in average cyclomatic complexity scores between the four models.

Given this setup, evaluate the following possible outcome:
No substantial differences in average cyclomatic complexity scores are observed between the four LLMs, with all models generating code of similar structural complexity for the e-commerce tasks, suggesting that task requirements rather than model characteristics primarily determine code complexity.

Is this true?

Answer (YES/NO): YES